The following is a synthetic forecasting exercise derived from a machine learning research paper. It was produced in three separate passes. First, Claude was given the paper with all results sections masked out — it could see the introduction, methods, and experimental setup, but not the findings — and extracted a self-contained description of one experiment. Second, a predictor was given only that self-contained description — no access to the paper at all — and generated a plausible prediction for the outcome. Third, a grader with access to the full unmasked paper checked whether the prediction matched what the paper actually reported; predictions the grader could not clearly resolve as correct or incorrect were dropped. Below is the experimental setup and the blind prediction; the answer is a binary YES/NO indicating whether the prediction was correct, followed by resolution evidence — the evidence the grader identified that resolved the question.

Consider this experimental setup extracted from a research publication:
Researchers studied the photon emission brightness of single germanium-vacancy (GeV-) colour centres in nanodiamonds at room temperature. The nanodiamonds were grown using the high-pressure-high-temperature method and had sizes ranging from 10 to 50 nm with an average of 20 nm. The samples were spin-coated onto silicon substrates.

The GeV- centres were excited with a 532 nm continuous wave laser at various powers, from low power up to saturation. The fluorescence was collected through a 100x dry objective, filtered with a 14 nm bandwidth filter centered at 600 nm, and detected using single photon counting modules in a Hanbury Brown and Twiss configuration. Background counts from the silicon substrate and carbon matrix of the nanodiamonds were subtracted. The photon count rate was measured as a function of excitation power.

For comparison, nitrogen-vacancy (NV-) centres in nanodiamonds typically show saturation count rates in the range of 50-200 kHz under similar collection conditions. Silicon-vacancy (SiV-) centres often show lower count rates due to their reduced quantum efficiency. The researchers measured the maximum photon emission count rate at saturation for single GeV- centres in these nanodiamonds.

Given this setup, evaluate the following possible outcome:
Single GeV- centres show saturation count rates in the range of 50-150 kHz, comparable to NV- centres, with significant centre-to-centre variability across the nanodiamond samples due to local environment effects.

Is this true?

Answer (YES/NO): NO